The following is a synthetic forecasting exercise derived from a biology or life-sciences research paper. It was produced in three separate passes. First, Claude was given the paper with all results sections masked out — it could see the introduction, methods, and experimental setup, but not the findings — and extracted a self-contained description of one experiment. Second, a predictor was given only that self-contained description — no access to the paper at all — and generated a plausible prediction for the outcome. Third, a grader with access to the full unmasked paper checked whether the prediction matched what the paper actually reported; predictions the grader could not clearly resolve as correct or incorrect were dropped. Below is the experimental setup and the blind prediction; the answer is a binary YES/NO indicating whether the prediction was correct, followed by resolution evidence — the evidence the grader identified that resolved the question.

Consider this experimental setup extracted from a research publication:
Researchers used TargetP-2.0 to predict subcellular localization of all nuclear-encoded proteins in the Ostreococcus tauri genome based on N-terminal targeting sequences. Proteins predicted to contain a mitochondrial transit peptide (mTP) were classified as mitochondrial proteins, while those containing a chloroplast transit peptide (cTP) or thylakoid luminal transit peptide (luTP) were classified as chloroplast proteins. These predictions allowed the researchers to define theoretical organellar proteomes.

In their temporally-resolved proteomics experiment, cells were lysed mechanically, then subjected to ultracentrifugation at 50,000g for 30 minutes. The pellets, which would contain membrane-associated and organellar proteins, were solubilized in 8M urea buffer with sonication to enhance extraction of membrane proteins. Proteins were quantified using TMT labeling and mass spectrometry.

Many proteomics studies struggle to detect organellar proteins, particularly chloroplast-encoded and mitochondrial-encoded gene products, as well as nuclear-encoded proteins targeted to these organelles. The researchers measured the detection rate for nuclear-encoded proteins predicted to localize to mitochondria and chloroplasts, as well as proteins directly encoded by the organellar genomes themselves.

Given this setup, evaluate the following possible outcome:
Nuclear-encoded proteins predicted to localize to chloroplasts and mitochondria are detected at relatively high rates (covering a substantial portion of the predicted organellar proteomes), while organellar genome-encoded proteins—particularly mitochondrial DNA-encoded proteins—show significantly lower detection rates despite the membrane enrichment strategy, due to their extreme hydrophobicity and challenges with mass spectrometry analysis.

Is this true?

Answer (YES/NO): NO